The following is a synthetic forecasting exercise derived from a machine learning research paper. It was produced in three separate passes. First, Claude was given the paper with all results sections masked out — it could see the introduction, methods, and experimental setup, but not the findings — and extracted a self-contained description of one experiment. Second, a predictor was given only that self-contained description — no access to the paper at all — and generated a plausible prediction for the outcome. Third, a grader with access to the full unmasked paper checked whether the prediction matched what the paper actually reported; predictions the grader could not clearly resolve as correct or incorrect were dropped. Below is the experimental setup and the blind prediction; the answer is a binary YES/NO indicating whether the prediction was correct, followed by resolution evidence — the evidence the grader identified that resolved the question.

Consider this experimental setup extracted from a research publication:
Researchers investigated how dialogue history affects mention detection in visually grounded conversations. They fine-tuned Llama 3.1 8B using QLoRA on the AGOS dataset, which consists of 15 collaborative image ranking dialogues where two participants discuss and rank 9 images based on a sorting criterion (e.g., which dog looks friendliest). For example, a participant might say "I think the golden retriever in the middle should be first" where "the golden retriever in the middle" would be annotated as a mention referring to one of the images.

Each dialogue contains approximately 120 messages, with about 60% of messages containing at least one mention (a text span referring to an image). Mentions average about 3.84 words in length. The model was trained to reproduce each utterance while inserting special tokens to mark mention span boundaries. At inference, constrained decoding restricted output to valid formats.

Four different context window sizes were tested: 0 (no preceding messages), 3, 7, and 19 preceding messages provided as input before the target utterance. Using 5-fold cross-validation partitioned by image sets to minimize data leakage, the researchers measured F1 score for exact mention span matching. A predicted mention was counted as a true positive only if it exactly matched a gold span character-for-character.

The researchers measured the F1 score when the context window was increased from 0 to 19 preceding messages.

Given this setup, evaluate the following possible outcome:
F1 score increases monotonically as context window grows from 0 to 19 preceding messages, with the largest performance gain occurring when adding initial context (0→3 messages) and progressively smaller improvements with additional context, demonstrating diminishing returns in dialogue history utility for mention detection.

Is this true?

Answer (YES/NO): YES